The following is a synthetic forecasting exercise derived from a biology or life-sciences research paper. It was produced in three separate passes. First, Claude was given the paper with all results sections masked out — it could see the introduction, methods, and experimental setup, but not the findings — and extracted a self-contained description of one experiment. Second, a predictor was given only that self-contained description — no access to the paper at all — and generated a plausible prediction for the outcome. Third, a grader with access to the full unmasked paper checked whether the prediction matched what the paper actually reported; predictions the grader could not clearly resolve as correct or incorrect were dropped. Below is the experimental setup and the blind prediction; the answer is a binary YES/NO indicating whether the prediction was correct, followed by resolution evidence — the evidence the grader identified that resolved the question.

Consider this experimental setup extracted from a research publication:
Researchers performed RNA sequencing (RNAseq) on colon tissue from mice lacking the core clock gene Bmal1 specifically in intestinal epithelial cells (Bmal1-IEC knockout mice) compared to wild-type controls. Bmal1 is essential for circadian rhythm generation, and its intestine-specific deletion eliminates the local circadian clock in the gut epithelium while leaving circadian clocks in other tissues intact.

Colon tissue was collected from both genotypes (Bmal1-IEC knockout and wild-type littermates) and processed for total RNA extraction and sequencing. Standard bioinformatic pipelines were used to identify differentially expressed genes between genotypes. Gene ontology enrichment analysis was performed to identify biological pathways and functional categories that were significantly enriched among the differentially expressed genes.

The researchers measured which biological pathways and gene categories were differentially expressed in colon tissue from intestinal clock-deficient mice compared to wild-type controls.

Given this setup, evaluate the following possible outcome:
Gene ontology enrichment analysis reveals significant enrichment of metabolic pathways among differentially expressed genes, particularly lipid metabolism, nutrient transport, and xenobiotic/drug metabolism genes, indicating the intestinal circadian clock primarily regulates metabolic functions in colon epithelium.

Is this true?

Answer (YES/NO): NO